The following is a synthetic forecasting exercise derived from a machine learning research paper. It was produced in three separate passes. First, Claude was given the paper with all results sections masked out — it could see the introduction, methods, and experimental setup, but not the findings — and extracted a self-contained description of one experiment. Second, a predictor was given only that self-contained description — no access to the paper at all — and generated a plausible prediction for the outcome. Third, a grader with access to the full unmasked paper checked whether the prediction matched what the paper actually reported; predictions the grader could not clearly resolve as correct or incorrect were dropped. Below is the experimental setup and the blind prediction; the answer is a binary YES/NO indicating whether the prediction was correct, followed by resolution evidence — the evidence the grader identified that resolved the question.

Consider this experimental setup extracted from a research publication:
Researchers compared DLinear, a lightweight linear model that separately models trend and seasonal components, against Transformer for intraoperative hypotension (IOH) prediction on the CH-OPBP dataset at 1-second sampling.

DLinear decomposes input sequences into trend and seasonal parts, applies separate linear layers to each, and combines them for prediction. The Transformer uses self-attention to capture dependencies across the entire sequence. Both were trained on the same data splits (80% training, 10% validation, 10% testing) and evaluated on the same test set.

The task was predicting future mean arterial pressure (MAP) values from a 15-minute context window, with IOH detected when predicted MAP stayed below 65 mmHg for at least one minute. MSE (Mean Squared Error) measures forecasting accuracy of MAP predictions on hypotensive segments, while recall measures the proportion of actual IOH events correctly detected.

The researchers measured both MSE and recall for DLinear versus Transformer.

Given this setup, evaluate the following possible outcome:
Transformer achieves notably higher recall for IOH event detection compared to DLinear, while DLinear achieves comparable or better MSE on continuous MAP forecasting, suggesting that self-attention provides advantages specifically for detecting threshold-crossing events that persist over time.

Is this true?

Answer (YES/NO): YES